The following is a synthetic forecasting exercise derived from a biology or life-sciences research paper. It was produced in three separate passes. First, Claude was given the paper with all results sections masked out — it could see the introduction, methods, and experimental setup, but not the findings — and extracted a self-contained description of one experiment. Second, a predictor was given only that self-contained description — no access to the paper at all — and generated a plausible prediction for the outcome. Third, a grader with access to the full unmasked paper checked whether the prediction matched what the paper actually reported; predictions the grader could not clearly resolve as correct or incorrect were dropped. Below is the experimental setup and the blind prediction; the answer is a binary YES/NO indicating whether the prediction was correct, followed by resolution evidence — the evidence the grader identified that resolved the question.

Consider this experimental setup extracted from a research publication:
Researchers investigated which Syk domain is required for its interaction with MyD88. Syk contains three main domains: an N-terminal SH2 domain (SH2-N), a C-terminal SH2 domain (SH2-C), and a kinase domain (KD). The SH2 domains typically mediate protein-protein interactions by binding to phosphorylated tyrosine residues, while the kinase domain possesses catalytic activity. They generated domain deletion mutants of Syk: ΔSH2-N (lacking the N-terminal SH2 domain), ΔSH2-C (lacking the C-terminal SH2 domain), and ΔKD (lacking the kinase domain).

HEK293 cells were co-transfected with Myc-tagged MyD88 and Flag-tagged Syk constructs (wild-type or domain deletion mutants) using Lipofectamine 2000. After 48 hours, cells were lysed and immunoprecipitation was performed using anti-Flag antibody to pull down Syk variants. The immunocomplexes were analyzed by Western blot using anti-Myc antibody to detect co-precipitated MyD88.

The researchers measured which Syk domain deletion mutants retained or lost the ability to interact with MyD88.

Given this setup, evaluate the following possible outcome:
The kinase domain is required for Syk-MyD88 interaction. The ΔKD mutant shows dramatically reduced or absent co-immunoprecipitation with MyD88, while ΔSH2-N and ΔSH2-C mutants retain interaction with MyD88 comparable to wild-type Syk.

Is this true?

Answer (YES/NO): NO